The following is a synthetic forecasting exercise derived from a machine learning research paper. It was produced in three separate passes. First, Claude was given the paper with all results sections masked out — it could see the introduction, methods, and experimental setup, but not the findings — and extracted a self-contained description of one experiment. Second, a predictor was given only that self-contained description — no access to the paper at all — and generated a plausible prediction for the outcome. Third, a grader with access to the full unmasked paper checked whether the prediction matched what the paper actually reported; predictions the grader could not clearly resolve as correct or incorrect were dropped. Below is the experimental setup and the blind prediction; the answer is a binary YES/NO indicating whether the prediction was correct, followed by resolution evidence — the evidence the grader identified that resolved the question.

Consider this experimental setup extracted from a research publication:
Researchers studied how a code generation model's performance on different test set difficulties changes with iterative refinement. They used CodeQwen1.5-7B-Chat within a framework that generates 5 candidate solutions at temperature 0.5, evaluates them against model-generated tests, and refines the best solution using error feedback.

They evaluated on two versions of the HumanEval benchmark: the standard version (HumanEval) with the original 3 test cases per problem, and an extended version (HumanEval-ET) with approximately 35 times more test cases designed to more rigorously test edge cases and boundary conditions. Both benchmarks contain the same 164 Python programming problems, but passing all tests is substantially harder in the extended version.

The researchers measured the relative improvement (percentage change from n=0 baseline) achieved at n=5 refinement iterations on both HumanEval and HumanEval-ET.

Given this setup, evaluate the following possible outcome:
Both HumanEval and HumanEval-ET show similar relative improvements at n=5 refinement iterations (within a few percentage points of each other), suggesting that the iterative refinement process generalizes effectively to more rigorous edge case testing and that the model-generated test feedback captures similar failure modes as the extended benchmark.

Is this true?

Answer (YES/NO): NO